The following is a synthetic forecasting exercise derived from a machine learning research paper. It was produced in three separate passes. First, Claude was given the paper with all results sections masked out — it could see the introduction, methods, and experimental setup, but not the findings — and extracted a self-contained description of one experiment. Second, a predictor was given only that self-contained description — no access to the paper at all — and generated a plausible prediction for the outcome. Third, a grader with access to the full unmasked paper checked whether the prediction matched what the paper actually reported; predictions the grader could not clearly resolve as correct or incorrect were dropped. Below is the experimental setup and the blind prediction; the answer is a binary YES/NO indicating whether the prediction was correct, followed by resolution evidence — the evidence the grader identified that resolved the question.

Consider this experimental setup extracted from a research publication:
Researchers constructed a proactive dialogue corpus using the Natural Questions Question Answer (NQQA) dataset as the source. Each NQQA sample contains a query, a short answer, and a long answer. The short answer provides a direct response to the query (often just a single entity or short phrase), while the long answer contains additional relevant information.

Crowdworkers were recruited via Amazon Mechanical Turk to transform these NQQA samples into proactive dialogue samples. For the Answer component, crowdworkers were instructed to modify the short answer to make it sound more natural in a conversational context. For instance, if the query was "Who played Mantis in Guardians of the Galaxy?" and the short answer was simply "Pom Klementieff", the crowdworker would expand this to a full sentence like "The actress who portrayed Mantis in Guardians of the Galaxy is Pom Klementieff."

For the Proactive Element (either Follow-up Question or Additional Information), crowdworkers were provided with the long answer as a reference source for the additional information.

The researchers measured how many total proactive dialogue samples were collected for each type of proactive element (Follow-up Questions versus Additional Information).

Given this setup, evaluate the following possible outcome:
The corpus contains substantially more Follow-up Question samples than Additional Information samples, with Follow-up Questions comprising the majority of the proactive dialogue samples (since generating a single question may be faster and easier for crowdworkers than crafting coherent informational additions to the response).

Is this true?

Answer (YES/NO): NO